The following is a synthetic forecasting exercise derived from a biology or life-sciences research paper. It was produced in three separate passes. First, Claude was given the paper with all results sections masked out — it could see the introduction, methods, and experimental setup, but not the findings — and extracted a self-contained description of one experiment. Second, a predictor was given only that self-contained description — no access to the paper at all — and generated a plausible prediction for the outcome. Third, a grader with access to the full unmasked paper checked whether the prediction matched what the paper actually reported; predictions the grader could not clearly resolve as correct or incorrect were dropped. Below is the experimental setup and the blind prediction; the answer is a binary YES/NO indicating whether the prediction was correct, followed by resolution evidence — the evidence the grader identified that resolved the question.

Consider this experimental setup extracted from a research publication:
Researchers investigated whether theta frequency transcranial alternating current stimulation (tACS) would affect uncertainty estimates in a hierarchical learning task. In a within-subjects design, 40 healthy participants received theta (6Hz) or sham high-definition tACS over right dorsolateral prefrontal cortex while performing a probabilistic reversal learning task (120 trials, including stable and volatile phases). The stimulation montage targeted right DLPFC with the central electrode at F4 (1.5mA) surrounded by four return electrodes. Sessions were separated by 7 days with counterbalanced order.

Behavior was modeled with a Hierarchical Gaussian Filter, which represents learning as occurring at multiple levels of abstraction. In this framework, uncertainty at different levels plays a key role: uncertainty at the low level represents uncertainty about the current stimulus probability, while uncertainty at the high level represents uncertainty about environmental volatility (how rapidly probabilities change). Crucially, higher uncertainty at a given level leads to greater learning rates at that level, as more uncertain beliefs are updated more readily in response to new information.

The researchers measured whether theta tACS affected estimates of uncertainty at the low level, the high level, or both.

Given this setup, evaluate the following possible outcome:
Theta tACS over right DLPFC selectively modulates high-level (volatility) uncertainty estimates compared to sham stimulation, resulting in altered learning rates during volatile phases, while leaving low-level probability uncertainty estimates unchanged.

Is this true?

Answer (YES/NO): NO